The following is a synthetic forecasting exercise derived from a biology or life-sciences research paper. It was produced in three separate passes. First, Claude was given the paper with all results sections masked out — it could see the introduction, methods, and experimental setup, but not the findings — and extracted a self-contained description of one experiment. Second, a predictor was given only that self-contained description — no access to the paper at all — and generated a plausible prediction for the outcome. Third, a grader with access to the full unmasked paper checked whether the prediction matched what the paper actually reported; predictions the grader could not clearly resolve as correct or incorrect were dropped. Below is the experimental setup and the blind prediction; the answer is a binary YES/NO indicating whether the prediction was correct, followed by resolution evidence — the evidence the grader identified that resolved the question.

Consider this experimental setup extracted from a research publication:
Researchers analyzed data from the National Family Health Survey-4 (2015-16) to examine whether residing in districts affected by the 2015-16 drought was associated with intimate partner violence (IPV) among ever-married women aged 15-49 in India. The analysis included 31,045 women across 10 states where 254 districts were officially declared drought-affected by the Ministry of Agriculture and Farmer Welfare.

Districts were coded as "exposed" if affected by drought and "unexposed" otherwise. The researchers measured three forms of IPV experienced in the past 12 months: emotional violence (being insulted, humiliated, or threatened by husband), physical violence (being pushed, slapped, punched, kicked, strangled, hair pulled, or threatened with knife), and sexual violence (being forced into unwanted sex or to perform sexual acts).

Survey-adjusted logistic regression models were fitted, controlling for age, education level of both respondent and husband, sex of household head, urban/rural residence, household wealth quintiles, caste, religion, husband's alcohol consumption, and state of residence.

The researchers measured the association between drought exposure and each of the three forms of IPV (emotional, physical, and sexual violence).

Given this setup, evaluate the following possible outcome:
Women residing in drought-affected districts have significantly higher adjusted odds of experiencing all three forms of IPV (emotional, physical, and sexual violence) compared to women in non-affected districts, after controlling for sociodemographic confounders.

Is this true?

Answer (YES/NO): NO